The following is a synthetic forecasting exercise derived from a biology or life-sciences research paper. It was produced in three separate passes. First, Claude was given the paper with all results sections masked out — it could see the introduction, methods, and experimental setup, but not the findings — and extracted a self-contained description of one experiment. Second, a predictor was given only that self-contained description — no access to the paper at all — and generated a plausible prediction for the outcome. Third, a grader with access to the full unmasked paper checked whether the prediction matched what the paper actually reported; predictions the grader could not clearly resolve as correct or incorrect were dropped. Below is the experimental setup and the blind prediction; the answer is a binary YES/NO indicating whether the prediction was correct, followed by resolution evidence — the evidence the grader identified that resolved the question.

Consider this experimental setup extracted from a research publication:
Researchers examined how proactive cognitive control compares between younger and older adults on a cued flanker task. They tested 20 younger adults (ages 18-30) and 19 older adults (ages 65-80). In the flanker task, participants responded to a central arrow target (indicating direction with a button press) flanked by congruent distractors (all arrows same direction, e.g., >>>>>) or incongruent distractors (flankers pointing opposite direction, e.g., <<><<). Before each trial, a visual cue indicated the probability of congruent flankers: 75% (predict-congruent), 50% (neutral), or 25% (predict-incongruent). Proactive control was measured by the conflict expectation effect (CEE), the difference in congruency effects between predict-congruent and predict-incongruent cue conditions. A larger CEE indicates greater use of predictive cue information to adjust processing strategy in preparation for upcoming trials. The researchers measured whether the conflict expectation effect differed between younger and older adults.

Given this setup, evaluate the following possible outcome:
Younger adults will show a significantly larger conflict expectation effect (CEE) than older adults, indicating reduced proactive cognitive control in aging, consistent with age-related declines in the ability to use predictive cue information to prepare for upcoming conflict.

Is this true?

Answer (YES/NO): NO